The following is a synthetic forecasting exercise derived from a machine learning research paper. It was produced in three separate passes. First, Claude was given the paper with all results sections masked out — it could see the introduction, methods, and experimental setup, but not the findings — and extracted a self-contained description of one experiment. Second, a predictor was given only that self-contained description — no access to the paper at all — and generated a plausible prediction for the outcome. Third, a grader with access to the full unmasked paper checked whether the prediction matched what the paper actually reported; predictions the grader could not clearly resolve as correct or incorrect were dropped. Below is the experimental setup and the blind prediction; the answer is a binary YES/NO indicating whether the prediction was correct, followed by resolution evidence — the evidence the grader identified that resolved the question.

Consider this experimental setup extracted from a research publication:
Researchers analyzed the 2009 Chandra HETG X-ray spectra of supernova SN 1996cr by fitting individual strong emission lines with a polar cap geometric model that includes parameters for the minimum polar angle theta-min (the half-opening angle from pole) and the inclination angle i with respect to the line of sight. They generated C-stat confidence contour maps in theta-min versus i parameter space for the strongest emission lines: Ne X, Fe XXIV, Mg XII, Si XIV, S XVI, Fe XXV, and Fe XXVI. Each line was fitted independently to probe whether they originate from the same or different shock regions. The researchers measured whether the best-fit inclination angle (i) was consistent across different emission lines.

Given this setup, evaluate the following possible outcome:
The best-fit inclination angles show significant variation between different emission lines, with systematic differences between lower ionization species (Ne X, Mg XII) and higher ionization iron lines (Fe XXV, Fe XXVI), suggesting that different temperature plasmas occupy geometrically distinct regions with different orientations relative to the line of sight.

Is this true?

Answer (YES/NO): NO